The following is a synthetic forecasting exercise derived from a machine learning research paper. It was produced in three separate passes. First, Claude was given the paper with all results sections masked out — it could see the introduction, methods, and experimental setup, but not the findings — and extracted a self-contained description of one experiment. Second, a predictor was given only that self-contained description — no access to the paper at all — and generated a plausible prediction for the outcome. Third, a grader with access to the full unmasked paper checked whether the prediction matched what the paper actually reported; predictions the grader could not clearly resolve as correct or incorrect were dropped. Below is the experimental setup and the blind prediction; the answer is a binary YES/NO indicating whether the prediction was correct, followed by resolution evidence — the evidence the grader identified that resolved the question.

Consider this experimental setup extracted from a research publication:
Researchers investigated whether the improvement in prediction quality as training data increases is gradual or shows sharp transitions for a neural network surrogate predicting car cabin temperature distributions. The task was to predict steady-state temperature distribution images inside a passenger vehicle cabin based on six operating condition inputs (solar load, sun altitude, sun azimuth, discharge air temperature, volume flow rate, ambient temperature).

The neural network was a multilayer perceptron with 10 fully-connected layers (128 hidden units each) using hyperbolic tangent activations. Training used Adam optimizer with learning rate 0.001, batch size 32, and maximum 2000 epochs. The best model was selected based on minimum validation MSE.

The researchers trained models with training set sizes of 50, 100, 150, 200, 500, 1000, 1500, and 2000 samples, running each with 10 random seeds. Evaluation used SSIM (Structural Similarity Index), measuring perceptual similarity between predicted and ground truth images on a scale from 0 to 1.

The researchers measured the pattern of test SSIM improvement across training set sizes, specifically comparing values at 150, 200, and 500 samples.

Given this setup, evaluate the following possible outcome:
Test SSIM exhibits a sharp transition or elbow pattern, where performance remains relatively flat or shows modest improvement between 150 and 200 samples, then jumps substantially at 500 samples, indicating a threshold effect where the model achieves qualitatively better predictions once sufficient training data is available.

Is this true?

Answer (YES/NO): NO